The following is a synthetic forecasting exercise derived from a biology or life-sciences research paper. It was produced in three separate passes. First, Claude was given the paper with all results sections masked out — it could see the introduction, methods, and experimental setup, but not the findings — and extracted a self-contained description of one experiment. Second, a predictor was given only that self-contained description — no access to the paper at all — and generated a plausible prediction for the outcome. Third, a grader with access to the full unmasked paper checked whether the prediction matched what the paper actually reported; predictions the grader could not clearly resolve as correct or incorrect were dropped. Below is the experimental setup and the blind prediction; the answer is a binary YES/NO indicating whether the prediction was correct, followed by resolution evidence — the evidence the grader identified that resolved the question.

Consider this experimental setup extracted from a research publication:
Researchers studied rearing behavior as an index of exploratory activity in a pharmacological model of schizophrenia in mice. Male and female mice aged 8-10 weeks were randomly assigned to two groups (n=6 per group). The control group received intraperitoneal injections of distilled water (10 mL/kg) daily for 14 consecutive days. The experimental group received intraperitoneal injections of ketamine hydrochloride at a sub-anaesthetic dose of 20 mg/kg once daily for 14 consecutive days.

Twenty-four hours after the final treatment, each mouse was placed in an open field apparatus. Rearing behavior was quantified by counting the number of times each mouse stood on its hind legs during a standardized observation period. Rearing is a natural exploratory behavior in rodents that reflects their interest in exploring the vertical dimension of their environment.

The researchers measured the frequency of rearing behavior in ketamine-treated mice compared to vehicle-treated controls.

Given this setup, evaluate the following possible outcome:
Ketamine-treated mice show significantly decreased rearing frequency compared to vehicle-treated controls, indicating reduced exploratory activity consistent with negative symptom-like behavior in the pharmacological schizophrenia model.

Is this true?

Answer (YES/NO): NO